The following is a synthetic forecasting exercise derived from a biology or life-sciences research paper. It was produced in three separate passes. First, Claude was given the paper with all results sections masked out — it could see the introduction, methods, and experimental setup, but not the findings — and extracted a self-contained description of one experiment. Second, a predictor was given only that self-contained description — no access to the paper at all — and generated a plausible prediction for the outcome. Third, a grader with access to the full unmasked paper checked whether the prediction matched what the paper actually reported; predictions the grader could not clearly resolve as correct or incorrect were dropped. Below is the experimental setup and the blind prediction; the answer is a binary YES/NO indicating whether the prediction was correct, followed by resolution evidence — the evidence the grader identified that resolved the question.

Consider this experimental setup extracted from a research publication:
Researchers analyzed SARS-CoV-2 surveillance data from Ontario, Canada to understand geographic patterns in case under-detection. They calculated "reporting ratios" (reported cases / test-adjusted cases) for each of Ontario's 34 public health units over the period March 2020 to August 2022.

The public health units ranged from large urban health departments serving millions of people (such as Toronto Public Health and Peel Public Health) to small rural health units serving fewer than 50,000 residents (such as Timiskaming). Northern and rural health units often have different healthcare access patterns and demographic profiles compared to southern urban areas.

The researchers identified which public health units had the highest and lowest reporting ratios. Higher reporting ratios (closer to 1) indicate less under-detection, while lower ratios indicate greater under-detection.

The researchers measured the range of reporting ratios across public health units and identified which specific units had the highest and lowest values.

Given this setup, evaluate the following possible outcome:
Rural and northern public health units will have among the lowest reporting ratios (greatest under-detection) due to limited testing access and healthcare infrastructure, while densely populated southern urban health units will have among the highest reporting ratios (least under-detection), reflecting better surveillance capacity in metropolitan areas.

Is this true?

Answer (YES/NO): YES